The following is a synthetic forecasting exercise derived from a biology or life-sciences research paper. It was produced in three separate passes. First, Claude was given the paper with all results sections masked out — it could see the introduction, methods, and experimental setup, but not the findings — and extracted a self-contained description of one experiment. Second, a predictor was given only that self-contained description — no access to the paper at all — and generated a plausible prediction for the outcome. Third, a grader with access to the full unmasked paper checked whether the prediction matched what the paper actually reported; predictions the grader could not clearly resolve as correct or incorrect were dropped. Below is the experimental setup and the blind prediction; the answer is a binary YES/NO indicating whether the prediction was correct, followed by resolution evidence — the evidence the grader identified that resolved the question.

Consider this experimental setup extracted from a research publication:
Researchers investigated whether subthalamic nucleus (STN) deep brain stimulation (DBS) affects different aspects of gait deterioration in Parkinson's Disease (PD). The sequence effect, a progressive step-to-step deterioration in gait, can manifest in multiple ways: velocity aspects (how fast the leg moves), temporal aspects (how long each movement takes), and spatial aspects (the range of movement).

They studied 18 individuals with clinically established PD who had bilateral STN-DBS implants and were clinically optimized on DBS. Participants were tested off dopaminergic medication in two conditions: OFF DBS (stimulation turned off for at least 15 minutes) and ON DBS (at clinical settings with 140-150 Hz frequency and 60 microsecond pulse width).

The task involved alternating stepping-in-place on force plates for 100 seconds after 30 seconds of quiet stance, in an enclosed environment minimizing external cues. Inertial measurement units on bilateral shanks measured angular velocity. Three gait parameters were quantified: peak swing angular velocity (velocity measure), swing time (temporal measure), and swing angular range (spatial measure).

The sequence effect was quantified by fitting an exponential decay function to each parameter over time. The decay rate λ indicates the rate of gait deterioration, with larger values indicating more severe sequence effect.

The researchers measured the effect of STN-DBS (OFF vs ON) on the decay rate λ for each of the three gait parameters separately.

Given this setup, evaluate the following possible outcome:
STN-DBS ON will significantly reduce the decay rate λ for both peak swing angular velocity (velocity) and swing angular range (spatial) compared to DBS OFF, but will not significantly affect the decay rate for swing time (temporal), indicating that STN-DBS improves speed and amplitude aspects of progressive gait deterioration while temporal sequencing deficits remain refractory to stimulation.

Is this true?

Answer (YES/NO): YES